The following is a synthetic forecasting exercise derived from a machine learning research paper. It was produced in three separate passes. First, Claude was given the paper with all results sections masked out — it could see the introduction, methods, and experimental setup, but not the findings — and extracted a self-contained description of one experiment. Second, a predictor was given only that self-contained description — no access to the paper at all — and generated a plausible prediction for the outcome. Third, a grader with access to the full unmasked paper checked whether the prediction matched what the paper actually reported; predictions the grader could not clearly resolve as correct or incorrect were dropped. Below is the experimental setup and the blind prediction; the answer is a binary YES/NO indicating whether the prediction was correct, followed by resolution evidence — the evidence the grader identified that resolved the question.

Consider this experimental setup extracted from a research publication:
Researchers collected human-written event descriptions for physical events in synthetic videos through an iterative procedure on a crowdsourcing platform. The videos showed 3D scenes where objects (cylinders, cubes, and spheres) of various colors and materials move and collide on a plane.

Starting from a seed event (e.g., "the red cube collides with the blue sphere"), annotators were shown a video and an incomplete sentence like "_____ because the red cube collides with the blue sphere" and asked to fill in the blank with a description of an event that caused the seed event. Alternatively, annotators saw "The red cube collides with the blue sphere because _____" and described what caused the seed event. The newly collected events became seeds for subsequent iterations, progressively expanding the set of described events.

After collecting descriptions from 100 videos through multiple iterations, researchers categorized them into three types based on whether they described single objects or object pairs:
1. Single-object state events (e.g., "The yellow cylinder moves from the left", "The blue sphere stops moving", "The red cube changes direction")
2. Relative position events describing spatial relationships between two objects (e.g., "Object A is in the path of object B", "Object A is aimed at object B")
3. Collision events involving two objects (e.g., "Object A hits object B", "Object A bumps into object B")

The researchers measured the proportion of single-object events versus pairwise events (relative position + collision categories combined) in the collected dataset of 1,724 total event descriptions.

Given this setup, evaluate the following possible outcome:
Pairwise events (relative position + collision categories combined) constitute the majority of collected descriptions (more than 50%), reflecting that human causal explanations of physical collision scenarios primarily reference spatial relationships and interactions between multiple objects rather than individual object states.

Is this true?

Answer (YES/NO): YES